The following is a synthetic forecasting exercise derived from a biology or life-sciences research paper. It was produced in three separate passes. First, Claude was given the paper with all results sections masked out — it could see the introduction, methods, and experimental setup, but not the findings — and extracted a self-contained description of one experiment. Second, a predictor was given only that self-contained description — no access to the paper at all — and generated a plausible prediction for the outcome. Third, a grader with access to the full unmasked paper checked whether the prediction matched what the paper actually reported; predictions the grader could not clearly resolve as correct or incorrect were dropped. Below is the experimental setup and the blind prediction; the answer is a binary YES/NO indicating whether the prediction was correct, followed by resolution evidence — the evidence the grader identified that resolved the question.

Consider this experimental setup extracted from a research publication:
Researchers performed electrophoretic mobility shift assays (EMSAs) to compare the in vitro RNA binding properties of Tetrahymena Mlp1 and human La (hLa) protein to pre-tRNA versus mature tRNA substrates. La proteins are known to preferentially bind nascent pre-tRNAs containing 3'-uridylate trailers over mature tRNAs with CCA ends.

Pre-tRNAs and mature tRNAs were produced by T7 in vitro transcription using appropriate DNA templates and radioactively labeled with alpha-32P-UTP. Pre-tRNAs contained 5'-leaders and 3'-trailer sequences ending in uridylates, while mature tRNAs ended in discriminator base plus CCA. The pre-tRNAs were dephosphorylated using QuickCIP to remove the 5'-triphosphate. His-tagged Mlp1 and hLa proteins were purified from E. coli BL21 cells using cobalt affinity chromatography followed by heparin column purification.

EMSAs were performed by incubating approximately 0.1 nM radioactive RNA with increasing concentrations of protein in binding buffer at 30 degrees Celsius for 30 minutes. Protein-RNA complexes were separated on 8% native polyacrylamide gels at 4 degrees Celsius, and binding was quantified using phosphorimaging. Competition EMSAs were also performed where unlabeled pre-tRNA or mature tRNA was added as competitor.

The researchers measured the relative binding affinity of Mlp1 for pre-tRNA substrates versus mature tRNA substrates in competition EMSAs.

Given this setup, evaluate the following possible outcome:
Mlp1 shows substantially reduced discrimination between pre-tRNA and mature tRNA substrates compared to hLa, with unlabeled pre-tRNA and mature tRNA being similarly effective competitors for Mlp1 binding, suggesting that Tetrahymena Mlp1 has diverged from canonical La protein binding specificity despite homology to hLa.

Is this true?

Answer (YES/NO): YES